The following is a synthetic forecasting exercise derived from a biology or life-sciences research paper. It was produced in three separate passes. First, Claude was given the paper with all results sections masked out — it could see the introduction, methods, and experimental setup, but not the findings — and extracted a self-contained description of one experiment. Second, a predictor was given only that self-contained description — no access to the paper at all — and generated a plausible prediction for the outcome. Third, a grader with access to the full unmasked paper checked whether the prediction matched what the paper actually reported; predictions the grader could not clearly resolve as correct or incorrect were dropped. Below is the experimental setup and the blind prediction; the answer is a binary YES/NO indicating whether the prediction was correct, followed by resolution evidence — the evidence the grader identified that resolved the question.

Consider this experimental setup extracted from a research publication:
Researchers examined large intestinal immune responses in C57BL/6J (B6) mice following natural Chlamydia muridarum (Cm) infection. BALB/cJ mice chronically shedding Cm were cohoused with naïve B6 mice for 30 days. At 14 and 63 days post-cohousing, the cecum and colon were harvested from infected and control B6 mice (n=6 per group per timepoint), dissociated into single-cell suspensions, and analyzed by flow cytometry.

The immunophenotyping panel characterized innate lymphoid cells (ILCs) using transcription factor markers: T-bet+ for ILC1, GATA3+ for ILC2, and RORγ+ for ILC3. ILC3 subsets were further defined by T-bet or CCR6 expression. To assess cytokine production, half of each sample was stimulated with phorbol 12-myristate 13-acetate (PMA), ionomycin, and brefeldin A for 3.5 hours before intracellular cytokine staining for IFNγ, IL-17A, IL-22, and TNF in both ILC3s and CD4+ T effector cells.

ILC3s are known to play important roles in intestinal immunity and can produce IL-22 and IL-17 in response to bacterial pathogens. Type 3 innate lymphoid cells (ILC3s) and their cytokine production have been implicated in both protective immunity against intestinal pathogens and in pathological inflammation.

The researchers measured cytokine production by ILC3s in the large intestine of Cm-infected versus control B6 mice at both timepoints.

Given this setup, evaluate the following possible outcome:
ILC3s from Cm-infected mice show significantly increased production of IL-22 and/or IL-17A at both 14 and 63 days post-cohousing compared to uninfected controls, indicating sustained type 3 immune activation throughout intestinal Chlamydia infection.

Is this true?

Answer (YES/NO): YES